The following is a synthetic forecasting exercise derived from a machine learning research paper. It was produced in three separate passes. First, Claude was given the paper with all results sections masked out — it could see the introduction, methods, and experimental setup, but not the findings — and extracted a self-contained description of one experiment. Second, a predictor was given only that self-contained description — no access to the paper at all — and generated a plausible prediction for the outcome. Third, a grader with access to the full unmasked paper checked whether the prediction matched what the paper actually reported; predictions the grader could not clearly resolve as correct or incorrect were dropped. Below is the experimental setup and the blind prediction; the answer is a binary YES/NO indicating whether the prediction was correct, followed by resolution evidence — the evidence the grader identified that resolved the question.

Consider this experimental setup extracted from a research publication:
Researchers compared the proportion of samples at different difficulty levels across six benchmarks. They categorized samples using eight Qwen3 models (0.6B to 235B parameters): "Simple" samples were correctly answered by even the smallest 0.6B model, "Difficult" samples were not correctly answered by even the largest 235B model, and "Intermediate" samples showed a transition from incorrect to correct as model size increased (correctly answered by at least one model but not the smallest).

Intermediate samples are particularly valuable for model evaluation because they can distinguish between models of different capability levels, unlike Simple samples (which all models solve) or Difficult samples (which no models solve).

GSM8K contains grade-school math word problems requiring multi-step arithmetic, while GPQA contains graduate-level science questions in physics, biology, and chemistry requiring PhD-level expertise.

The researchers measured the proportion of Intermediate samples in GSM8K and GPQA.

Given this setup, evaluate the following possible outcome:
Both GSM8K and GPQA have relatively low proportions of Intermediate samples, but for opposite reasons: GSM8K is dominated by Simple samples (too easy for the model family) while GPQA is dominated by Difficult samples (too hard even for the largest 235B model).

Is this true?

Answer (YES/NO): YES